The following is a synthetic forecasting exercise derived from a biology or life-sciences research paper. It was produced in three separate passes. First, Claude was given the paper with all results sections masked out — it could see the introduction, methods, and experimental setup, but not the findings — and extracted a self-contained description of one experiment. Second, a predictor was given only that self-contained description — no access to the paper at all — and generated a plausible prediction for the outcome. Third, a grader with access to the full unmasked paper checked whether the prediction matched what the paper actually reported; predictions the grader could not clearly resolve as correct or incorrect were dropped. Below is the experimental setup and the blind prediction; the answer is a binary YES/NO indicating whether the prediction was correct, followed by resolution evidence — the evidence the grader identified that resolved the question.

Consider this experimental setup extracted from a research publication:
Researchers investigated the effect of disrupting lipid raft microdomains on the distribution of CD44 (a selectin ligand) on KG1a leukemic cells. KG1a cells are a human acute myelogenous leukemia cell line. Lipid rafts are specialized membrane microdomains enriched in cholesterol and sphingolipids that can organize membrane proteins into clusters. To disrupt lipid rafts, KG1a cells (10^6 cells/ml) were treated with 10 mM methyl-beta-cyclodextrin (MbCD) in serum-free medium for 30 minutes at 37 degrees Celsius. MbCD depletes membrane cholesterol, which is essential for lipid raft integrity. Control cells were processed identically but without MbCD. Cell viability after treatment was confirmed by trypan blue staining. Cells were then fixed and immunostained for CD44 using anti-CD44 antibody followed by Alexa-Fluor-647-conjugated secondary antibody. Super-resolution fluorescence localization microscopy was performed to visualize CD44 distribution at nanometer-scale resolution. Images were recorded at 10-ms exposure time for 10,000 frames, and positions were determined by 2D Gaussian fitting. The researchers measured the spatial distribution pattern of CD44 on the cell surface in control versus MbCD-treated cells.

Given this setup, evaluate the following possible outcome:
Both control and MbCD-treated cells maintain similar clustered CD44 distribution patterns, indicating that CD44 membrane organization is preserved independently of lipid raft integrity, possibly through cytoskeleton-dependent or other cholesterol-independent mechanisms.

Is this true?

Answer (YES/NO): NO